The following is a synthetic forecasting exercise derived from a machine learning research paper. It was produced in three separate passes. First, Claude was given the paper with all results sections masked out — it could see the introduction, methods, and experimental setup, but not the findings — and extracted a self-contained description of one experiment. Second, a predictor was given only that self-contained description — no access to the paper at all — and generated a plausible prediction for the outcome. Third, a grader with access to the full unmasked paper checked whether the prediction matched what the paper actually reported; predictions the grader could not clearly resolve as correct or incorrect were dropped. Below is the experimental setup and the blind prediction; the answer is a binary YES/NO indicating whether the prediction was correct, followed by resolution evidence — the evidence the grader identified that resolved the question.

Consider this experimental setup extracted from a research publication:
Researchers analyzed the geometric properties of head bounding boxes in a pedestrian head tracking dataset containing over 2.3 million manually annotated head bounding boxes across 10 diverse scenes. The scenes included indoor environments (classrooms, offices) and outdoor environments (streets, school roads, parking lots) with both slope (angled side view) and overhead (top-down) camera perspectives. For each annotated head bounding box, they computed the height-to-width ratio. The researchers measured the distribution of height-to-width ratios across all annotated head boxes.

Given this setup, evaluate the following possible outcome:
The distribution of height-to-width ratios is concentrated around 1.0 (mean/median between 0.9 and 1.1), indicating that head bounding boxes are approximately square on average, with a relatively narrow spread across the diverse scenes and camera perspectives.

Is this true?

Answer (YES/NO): YES